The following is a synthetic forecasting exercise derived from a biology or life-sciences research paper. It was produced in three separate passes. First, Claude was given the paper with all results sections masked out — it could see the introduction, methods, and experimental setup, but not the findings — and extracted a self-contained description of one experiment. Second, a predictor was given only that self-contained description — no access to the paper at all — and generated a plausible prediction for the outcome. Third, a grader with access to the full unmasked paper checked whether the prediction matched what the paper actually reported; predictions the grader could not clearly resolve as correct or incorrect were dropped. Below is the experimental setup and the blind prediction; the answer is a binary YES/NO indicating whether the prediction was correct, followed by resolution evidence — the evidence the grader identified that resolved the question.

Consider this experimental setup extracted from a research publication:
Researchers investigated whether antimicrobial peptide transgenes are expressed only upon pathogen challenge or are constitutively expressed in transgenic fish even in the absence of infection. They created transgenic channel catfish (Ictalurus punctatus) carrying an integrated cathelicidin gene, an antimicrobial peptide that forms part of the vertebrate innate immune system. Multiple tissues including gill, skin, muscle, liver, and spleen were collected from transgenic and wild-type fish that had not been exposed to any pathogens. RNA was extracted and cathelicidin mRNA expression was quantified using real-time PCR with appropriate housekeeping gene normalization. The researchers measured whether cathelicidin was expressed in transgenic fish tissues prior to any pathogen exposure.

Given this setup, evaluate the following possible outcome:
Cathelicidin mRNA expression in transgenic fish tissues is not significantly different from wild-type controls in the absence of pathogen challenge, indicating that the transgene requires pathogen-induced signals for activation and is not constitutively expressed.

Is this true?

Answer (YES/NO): NO